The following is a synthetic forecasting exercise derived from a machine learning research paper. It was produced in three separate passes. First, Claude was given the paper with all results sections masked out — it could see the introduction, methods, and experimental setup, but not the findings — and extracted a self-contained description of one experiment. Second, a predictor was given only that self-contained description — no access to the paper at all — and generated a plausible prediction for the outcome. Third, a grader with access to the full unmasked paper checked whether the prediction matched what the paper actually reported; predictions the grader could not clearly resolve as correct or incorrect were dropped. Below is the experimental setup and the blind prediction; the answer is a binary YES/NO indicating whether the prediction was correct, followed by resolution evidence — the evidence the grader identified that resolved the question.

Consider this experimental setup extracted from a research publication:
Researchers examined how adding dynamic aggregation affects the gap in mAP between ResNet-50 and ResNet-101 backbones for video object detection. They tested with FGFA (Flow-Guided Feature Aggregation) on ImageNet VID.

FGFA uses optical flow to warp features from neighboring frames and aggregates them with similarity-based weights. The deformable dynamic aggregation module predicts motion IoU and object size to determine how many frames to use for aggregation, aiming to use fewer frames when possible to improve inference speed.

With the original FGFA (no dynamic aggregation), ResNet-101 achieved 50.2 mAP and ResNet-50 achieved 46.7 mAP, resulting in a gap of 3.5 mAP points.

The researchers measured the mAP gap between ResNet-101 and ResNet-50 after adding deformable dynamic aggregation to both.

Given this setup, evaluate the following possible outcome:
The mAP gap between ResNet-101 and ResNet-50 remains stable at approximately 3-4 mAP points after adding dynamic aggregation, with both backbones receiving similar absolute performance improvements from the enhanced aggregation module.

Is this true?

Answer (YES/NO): NO